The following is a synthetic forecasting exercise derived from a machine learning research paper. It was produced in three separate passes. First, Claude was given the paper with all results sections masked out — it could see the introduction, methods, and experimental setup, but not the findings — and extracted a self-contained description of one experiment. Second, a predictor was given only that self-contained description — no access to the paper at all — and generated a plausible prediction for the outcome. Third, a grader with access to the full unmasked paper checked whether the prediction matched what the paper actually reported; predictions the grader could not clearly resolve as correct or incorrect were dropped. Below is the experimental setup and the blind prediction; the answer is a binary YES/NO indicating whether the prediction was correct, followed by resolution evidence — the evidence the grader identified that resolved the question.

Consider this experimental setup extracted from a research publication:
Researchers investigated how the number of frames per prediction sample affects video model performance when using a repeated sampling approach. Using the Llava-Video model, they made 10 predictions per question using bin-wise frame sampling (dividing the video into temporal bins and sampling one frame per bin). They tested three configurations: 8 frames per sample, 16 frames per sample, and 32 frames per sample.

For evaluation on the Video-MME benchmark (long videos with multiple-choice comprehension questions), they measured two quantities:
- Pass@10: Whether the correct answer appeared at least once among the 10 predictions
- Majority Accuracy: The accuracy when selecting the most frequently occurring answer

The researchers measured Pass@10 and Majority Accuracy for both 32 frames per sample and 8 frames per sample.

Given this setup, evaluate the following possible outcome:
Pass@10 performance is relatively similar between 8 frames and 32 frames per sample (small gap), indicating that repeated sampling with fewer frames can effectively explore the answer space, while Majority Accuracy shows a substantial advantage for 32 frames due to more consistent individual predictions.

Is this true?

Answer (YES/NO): YES